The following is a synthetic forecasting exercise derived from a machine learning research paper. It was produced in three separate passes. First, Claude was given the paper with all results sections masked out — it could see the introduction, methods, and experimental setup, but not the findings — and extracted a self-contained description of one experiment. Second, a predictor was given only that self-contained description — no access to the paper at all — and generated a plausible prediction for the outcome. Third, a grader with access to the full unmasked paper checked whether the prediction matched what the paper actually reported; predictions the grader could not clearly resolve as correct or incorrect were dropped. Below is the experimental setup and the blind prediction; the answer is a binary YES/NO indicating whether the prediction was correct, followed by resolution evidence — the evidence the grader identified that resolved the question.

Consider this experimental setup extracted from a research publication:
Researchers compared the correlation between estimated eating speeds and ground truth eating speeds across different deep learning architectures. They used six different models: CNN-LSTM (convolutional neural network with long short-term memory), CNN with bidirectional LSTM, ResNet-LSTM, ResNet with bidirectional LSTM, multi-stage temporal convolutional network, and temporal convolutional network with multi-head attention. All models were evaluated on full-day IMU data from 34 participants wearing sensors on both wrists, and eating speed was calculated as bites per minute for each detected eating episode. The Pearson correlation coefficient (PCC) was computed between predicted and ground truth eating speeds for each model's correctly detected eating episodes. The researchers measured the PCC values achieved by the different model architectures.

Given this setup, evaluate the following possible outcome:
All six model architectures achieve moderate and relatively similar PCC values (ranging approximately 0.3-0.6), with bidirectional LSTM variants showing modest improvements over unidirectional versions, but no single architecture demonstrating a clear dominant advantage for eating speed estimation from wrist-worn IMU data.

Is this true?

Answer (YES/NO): NO